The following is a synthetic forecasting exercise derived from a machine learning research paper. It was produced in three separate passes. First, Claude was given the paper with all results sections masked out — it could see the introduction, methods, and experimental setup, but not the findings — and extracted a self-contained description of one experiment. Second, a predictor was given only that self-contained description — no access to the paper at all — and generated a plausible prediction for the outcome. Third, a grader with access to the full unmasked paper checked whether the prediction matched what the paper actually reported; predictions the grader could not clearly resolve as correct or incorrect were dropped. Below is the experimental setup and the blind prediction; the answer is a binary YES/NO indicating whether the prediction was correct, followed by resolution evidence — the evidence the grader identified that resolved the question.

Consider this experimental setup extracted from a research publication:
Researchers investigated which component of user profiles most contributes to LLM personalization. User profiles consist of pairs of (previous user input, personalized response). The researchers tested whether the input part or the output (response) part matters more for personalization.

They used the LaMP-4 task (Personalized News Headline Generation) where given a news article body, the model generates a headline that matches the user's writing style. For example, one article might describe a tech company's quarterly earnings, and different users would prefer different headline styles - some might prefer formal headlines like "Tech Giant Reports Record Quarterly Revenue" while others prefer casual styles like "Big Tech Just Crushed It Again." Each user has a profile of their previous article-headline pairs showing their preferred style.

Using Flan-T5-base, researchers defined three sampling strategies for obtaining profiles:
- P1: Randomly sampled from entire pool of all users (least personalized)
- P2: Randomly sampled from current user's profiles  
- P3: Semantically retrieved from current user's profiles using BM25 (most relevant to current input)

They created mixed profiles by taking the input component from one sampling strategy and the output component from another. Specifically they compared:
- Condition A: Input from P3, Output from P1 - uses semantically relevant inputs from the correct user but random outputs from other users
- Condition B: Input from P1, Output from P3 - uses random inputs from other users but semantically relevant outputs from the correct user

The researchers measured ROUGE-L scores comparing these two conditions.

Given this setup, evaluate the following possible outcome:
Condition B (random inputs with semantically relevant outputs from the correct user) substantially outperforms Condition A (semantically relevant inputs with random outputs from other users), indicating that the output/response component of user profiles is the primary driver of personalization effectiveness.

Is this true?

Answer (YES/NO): YES